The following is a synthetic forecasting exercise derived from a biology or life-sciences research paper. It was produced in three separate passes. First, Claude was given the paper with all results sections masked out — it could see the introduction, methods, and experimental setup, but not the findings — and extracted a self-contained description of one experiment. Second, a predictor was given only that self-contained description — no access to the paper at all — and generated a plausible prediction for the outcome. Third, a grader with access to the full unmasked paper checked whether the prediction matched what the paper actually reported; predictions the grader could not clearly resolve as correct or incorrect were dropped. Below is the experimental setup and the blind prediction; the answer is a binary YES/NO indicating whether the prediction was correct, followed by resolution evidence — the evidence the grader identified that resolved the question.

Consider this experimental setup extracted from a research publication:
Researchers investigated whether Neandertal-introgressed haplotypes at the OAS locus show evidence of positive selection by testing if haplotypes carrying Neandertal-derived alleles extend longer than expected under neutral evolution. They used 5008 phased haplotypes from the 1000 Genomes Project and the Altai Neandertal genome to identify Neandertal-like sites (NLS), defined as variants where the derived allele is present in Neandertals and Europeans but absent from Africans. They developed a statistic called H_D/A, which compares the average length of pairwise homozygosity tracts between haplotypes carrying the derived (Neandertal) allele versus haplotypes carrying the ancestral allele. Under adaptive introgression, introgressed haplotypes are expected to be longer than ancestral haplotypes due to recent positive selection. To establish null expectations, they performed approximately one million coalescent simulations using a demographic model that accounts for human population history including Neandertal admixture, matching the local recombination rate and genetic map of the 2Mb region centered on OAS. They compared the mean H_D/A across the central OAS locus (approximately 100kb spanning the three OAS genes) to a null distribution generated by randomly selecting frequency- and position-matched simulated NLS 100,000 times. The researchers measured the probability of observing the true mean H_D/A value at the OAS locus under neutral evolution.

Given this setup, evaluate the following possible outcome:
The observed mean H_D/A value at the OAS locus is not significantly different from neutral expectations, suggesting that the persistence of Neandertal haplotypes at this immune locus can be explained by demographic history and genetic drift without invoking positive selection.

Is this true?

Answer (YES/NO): NO